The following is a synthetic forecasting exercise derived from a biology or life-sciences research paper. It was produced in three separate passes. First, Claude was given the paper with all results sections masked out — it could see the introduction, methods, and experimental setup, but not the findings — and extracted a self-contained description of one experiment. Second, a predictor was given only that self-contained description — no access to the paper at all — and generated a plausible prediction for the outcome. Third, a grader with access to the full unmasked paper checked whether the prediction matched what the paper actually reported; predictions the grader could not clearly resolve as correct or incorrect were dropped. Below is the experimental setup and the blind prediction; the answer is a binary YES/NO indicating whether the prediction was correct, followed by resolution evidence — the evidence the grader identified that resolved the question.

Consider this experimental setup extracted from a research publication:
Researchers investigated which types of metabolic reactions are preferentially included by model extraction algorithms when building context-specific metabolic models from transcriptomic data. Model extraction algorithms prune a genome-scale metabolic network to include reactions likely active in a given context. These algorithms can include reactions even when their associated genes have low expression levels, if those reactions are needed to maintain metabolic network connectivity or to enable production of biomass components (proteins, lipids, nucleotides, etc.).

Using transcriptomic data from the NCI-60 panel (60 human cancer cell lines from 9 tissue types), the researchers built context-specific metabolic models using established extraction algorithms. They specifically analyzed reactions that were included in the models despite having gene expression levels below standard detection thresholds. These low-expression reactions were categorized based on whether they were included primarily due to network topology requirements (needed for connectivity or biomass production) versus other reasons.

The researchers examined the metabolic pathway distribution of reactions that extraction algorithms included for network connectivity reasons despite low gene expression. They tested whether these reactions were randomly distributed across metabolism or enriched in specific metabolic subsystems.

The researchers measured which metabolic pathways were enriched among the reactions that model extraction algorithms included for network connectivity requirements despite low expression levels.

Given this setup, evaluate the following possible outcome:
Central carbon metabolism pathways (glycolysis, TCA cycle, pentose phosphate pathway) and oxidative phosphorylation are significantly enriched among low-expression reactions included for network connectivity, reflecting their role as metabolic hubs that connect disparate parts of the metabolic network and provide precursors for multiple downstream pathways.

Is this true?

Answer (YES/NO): NO